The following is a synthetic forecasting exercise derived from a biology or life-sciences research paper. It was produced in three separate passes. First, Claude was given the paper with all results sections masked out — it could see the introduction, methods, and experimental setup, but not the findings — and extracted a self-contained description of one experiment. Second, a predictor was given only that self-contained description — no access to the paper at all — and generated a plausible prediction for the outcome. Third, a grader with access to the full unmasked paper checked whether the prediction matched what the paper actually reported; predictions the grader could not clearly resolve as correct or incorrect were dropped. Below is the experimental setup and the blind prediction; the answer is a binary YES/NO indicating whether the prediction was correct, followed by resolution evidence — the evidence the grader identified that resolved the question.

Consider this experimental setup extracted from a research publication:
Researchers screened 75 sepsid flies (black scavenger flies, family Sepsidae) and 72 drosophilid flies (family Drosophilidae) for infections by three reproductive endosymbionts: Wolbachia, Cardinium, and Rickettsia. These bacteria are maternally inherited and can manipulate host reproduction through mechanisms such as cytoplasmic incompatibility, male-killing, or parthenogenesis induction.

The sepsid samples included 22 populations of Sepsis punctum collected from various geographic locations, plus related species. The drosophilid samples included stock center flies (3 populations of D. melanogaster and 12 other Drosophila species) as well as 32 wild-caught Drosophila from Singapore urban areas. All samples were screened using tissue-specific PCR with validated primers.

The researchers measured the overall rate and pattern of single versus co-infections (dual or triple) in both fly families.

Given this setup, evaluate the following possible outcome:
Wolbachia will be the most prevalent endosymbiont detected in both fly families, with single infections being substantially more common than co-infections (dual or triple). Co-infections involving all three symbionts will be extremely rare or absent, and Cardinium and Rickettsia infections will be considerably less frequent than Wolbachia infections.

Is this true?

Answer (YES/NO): NO